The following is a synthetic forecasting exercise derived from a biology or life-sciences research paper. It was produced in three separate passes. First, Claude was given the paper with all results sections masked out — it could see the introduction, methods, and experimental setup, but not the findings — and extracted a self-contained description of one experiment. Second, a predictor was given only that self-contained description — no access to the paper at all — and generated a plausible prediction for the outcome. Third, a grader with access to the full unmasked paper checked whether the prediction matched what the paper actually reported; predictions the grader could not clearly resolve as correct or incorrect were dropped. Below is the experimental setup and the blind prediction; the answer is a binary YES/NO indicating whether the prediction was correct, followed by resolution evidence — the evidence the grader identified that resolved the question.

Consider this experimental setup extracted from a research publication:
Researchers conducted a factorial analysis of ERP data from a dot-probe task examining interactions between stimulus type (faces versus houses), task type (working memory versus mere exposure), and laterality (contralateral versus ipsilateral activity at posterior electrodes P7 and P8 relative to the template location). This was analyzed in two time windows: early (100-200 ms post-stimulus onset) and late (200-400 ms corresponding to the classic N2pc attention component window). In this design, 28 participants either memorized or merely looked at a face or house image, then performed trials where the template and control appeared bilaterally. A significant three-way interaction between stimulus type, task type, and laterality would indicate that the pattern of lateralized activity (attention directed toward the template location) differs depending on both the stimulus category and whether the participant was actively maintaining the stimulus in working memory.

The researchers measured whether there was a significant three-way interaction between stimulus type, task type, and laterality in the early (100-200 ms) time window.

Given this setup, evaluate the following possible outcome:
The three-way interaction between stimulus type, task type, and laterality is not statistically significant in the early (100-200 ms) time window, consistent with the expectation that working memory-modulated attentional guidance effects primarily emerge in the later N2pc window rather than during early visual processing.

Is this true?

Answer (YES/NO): NO